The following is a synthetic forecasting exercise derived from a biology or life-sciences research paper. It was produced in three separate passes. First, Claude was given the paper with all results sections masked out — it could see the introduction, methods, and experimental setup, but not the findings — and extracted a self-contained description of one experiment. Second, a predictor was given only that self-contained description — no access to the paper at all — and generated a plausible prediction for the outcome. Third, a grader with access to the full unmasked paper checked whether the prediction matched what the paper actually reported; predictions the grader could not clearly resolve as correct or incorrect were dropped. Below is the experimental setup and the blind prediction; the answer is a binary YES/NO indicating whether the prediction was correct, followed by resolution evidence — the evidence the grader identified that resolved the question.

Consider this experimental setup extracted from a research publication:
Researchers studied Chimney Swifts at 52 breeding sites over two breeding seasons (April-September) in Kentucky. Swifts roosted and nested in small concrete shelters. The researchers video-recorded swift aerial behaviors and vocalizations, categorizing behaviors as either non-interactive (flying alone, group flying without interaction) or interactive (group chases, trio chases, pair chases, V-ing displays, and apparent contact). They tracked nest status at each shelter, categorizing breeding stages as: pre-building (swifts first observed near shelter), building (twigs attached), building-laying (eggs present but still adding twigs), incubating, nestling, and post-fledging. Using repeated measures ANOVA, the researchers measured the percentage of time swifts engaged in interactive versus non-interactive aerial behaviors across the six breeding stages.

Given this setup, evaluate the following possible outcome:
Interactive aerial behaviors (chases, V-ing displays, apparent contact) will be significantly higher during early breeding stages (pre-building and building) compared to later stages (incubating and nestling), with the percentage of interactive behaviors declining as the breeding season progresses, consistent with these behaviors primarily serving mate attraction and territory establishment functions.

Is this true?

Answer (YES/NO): NO